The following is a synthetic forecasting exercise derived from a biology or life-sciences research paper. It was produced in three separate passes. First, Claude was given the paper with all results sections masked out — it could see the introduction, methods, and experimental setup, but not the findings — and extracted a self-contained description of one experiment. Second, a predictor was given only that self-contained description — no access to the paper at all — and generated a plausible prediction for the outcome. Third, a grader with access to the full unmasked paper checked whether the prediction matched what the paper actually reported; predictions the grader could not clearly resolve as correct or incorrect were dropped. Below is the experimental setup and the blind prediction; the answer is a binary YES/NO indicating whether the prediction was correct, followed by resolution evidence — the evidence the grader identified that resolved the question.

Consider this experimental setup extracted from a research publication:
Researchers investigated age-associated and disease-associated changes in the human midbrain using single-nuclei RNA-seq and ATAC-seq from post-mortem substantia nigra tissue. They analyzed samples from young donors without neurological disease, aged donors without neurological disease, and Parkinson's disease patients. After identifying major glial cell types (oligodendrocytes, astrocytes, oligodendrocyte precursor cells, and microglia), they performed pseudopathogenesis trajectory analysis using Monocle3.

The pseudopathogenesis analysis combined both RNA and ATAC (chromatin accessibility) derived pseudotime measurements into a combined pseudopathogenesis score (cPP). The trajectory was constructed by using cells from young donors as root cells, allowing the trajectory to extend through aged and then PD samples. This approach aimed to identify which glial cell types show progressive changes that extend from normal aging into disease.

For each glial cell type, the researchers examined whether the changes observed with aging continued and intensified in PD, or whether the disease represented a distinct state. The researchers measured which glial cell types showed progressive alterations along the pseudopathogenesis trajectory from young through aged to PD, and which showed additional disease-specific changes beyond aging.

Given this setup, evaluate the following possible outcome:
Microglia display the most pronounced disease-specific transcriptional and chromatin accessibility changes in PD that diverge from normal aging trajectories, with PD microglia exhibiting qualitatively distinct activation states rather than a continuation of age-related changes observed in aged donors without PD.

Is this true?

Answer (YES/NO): NO